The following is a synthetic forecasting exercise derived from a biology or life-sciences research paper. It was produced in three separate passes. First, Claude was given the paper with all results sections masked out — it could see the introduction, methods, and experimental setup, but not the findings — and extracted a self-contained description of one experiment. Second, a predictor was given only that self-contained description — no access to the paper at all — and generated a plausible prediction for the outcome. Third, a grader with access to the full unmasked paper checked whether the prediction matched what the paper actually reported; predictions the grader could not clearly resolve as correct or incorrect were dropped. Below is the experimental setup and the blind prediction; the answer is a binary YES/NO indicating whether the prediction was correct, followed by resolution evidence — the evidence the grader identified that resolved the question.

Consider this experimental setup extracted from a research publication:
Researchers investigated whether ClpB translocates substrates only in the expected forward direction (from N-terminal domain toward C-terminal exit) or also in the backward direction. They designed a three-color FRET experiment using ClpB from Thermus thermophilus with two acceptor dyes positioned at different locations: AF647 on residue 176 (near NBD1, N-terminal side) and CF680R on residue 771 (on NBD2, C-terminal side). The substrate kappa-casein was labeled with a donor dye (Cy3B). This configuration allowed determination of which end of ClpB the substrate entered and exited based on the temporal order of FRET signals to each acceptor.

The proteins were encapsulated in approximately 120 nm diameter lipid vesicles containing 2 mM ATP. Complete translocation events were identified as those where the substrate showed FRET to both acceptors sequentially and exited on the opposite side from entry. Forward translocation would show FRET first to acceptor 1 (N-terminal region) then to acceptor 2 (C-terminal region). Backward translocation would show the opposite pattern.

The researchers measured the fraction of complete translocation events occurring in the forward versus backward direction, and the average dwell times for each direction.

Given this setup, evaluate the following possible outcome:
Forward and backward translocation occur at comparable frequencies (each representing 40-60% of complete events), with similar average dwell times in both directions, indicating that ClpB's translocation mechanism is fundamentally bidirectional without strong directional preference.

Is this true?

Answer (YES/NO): NO